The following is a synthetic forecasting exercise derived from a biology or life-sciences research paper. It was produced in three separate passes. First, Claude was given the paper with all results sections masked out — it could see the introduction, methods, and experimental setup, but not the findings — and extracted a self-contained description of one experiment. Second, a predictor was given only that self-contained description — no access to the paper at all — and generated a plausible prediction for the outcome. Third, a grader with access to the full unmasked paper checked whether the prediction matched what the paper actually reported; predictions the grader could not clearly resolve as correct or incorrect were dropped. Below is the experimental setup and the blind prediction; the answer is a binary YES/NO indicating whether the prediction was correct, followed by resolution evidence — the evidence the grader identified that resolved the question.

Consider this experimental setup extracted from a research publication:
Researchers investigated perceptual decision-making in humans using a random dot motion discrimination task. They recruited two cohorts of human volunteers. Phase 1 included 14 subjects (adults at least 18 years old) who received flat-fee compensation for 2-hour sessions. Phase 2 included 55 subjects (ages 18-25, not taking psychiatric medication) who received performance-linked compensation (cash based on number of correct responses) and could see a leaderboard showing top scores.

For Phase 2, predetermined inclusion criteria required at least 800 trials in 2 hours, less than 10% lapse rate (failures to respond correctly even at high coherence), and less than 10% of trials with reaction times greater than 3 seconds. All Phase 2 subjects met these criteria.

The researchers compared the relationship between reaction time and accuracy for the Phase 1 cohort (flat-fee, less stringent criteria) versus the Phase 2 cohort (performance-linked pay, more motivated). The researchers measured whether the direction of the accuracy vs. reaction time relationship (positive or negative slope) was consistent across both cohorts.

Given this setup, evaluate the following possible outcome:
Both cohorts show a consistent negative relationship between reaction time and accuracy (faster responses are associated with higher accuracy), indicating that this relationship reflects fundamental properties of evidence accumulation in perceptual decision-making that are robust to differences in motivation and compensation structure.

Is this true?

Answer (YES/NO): NO